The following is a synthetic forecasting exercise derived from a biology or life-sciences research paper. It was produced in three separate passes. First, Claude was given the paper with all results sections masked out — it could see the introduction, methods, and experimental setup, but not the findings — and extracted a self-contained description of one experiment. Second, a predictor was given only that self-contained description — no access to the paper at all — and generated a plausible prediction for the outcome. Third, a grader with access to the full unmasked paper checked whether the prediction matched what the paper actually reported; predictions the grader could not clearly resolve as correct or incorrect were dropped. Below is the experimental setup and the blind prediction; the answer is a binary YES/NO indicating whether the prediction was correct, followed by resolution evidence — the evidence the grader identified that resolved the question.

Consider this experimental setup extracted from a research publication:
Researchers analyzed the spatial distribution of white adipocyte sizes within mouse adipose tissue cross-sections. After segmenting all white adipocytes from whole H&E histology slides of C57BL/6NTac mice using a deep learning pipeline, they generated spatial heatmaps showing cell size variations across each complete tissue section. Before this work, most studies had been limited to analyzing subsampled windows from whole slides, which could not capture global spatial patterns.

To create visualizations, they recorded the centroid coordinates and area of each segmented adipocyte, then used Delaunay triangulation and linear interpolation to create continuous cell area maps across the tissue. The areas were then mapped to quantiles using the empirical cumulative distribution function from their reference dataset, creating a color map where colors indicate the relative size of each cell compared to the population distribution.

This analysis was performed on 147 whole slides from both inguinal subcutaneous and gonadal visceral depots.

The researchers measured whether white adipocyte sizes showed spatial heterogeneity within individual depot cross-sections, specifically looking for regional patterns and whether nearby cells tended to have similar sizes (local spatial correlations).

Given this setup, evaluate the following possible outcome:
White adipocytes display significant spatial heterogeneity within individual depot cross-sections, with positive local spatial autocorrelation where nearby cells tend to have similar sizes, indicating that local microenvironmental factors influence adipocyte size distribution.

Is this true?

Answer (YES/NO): YES